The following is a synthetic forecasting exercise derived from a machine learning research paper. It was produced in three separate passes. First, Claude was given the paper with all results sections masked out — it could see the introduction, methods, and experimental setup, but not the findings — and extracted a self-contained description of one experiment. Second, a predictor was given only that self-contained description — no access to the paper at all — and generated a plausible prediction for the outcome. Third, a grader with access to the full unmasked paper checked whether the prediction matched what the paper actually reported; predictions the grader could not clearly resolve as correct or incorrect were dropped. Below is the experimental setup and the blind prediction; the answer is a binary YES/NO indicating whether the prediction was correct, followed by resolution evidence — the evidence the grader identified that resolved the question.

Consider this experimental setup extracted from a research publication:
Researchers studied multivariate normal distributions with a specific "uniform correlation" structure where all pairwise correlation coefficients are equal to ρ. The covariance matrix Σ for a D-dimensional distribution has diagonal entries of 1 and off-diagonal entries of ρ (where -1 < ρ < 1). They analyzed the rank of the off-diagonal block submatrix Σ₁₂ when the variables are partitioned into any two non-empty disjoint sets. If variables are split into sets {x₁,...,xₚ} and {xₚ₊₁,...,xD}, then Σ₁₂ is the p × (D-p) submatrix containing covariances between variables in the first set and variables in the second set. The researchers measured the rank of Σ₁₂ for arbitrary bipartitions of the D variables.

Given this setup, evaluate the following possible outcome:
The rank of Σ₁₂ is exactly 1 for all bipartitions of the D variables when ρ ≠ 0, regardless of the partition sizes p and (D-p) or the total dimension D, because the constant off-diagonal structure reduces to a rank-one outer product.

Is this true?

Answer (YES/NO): YES